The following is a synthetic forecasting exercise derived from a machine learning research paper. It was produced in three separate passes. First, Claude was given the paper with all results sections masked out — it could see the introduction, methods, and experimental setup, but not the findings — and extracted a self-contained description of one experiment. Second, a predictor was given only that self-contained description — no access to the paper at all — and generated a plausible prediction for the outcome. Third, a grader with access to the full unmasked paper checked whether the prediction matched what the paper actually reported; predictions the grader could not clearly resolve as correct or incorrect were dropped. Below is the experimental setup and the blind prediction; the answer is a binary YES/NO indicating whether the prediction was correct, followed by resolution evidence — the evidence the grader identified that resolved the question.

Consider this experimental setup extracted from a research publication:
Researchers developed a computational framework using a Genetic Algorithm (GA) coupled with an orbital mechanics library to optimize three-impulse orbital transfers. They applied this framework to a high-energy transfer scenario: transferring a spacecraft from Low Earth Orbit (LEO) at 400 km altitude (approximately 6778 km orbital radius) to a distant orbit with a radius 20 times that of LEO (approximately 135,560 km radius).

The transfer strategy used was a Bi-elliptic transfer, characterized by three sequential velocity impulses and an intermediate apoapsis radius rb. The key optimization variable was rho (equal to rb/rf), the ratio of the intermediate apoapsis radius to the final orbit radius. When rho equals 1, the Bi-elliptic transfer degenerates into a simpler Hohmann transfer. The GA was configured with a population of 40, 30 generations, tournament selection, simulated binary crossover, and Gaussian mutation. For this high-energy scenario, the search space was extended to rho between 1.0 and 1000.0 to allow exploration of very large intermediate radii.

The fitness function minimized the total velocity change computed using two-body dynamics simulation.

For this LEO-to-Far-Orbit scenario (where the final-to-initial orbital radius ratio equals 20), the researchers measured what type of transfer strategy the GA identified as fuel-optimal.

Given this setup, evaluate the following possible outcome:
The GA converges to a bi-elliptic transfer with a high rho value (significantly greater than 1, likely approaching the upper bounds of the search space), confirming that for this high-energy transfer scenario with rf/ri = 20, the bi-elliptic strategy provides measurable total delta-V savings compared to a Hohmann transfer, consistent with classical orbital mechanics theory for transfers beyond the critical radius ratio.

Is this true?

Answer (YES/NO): YES